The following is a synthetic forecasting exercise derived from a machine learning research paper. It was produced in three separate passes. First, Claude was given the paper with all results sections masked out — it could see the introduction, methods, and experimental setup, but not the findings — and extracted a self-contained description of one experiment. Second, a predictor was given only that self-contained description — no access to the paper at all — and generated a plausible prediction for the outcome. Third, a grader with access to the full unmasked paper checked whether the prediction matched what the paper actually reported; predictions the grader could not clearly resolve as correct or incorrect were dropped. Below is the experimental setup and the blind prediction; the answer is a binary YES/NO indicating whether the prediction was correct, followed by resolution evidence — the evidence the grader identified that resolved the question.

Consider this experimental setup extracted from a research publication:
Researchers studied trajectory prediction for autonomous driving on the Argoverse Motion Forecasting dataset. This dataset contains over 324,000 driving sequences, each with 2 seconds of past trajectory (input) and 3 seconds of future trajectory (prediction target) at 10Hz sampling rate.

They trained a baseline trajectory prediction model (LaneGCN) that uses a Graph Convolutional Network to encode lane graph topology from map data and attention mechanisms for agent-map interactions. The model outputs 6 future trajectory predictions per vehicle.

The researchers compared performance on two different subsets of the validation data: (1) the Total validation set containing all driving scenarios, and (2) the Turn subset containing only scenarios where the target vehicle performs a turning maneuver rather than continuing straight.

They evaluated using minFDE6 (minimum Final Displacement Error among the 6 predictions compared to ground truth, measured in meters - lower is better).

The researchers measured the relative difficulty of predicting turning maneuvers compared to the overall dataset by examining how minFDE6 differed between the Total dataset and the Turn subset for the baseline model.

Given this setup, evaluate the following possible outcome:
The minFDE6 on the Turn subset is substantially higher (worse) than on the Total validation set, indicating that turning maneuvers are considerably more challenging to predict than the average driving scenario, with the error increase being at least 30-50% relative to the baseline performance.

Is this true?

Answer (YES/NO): YES